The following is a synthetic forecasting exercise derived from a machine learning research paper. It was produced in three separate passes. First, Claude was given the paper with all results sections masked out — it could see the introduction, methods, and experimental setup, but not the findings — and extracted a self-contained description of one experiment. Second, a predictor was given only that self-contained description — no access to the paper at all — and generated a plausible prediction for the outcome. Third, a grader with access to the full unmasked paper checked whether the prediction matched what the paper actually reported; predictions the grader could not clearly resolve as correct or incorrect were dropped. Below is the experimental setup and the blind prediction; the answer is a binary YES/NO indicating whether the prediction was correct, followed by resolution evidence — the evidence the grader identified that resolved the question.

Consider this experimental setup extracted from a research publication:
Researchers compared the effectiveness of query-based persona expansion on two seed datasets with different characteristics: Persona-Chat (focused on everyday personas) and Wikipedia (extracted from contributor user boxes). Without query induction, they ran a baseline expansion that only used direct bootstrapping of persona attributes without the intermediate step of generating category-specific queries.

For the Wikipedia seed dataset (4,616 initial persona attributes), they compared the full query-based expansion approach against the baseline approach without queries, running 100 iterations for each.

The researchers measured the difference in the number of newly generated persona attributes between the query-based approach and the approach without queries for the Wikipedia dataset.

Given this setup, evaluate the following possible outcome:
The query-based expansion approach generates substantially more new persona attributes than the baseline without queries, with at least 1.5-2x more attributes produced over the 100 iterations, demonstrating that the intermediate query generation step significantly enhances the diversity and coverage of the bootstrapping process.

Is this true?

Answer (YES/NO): YES